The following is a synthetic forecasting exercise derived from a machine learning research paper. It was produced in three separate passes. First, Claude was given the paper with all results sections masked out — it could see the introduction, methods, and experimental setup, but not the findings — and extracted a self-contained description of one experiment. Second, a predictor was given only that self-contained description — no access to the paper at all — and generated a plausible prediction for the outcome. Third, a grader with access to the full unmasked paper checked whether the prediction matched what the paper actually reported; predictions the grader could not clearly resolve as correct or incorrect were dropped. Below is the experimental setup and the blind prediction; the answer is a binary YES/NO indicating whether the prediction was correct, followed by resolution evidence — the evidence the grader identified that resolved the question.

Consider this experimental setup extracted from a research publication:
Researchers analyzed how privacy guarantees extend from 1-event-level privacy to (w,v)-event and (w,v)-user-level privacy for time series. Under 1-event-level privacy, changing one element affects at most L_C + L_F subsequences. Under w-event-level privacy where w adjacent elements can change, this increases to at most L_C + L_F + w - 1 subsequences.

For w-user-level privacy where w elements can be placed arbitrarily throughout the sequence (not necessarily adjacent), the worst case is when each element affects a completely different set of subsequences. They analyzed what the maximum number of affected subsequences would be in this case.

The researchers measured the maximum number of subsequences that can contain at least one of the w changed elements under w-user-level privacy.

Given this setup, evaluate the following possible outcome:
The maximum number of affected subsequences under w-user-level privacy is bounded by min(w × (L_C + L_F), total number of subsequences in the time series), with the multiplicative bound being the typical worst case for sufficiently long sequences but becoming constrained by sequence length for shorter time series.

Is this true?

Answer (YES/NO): YES